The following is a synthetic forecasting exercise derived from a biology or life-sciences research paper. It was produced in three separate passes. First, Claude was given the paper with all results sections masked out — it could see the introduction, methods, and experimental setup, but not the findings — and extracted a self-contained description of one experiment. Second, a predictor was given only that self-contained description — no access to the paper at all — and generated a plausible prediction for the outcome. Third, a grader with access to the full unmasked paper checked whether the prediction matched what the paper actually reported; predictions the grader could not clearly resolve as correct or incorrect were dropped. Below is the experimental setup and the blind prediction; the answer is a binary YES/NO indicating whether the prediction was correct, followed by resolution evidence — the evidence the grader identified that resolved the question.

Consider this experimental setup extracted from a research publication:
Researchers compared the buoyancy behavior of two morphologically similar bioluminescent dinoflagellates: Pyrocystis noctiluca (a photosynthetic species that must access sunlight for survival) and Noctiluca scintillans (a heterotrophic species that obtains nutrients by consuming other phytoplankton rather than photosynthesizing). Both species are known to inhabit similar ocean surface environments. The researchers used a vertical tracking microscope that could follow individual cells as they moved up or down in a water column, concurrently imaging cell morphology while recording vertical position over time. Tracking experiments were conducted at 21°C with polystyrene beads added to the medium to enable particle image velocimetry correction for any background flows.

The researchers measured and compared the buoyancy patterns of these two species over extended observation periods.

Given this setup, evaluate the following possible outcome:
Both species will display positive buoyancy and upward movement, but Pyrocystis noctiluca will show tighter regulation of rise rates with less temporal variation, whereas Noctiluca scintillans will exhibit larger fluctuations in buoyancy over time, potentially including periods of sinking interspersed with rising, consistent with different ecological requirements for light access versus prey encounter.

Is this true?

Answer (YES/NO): NO